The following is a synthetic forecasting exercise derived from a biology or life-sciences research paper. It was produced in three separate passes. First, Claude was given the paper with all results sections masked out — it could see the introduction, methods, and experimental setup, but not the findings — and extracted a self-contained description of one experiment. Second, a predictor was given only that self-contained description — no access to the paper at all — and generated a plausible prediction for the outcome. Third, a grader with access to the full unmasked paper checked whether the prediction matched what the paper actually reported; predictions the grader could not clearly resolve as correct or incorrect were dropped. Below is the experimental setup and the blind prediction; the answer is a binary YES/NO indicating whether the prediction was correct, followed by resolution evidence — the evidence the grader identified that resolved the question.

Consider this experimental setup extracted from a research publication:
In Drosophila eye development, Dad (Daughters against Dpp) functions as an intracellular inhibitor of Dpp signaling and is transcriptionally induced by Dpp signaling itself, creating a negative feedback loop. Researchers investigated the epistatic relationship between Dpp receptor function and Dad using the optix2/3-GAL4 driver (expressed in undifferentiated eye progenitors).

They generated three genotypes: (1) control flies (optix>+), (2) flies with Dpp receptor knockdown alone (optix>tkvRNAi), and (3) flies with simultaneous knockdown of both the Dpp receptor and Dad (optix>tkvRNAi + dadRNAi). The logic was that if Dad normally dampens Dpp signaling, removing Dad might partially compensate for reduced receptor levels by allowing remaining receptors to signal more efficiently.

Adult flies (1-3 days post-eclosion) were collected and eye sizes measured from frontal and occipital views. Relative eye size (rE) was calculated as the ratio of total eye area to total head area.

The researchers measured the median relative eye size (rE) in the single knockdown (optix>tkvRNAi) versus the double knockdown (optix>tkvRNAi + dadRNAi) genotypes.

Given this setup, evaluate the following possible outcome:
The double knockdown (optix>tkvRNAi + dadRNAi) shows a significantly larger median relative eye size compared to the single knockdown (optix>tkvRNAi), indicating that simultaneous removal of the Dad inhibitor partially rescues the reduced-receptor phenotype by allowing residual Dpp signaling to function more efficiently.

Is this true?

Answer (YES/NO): YES